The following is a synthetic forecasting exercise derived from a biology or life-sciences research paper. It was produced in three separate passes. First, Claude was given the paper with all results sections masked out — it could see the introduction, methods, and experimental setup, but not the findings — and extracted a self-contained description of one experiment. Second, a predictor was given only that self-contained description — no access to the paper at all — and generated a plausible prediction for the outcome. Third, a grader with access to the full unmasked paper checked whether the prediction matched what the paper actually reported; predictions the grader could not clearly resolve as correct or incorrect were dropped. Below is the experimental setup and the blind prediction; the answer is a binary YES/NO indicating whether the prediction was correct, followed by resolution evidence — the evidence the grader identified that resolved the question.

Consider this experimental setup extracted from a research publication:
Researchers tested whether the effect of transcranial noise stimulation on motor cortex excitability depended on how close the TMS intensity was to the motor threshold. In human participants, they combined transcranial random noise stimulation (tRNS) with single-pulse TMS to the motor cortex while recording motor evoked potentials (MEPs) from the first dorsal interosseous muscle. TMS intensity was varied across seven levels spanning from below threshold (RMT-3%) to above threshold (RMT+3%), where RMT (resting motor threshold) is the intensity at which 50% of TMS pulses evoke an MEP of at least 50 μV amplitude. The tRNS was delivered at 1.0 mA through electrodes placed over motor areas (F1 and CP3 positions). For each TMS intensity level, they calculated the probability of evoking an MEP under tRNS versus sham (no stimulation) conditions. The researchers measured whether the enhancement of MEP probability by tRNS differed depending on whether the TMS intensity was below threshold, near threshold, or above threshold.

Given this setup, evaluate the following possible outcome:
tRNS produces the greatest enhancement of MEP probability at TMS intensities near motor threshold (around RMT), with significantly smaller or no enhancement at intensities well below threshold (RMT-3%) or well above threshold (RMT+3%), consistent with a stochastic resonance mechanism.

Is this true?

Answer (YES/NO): YES